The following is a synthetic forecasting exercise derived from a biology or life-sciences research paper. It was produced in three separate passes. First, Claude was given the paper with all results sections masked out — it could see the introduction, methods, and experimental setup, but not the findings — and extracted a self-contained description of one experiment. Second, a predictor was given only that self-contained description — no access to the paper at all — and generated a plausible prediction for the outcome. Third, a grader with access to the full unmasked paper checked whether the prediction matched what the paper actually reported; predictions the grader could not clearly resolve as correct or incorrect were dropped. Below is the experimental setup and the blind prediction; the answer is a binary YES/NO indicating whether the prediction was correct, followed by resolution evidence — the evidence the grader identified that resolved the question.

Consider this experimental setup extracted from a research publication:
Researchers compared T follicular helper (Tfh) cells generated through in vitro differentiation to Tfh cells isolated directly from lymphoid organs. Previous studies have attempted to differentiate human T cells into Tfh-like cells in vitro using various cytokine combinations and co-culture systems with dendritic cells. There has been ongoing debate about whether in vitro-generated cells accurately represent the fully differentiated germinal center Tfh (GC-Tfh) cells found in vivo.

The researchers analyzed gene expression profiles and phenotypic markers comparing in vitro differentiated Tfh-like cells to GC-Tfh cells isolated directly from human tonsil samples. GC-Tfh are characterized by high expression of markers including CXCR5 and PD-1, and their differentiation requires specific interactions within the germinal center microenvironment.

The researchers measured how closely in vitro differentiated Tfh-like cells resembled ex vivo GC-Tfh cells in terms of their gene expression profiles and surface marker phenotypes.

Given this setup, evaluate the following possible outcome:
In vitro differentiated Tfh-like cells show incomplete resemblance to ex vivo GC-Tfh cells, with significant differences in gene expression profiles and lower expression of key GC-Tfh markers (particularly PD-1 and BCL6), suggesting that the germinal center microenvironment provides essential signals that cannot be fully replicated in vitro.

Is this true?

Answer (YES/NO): YES